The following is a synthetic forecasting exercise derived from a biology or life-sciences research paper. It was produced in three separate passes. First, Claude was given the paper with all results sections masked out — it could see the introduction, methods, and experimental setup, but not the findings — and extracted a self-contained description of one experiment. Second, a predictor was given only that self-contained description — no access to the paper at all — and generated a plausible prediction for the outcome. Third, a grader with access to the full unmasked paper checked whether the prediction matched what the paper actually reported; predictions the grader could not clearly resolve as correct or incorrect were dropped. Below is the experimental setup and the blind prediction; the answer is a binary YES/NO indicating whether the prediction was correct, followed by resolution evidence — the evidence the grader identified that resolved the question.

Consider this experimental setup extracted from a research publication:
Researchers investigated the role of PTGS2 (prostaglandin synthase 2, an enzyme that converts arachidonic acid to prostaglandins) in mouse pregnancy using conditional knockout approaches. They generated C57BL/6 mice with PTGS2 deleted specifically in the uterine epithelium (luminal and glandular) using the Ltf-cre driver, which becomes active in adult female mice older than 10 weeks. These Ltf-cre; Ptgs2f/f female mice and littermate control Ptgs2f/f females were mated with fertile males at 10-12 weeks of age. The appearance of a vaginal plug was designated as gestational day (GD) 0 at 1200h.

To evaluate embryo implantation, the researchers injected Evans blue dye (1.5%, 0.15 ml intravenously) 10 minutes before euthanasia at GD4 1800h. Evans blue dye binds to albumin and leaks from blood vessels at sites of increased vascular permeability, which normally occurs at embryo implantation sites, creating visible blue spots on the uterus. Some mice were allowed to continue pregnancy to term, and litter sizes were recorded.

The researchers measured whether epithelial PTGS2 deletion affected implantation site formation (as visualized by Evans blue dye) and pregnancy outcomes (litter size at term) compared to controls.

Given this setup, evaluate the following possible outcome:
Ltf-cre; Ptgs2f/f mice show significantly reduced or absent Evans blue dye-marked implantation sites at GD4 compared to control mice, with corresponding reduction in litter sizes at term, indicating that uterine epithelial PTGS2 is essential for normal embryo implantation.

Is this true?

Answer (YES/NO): NO